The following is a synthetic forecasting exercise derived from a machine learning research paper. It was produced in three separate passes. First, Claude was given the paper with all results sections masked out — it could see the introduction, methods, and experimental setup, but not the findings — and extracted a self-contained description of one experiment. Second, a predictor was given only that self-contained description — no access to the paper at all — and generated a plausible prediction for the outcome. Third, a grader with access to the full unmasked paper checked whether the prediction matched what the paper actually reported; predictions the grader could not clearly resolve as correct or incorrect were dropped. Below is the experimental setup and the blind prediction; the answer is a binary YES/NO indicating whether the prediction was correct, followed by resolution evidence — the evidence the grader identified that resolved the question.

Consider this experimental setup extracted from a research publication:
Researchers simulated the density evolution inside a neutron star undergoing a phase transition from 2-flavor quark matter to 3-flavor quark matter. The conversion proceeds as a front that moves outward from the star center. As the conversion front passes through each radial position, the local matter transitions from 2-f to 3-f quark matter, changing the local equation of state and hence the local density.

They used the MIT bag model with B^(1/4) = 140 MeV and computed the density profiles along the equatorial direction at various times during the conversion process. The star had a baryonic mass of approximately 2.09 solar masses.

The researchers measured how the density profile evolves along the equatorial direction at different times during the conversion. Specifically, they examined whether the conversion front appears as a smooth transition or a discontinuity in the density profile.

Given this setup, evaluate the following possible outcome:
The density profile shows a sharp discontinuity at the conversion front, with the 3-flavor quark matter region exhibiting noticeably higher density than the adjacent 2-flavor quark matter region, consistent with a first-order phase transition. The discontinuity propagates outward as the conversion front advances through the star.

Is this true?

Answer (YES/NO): YES